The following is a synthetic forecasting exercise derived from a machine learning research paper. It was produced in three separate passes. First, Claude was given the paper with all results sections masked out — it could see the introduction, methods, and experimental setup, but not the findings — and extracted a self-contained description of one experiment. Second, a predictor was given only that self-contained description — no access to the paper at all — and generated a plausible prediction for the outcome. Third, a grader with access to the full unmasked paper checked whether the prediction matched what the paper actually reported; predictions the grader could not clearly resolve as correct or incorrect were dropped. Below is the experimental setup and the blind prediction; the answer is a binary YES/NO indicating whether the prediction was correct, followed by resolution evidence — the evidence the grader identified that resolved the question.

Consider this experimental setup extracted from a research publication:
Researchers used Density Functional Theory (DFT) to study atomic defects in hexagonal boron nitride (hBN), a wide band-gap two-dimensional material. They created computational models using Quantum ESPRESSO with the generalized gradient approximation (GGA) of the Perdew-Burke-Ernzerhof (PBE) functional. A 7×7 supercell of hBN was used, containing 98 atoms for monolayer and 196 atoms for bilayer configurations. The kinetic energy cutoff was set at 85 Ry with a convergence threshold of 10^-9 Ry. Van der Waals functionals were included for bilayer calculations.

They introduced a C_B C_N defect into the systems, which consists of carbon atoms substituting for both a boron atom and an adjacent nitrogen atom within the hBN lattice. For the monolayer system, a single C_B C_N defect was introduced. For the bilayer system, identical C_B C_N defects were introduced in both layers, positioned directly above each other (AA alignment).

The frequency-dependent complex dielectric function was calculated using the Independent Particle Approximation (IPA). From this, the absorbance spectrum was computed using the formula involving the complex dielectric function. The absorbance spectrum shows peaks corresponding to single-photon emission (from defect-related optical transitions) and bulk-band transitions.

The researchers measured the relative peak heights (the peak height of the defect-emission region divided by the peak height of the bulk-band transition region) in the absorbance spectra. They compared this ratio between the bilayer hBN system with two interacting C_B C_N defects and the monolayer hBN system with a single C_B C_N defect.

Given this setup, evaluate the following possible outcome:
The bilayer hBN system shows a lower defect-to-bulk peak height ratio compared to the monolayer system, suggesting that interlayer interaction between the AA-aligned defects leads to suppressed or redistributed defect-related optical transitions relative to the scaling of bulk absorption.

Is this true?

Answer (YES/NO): NO